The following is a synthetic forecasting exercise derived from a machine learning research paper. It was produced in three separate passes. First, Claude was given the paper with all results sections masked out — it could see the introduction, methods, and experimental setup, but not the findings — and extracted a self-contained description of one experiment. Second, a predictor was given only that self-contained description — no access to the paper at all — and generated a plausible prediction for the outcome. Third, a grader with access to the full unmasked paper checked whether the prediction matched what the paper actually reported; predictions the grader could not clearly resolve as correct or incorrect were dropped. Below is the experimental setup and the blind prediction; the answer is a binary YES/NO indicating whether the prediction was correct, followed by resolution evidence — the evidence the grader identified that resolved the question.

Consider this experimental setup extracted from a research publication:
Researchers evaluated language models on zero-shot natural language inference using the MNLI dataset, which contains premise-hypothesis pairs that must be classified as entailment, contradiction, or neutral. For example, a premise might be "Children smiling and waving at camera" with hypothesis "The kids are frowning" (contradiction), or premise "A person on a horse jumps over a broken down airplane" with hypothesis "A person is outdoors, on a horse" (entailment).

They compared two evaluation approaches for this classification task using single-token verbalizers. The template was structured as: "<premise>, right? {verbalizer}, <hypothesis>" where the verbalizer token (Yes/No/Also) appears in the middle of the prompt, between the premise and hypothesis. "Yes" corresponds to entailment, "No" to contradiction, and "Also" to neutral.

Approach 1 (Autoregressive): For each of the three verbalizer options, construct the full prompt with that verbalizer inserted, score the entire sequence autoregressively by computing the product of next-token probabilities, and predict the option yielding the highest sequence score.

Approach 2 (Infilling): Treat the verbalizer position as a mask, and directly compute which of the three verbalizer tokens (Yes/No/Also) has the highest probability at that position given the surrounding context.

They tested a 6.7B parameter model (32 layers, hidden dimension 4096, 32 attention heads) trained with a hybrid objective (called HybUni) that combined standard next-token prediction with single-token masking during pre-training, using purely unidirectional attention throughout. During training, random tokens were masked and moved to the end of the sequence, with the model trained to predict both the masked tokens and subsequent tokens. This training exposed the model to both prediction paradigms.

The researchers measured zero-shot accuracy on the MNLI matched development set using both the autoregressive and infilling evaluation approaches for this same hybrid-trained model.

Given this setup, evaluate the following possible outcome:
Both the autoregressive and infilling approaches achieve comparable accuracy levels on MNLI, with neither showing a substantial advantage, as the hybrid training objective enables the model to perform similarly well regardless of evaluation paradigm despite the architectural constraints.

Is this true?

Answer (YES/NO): NO